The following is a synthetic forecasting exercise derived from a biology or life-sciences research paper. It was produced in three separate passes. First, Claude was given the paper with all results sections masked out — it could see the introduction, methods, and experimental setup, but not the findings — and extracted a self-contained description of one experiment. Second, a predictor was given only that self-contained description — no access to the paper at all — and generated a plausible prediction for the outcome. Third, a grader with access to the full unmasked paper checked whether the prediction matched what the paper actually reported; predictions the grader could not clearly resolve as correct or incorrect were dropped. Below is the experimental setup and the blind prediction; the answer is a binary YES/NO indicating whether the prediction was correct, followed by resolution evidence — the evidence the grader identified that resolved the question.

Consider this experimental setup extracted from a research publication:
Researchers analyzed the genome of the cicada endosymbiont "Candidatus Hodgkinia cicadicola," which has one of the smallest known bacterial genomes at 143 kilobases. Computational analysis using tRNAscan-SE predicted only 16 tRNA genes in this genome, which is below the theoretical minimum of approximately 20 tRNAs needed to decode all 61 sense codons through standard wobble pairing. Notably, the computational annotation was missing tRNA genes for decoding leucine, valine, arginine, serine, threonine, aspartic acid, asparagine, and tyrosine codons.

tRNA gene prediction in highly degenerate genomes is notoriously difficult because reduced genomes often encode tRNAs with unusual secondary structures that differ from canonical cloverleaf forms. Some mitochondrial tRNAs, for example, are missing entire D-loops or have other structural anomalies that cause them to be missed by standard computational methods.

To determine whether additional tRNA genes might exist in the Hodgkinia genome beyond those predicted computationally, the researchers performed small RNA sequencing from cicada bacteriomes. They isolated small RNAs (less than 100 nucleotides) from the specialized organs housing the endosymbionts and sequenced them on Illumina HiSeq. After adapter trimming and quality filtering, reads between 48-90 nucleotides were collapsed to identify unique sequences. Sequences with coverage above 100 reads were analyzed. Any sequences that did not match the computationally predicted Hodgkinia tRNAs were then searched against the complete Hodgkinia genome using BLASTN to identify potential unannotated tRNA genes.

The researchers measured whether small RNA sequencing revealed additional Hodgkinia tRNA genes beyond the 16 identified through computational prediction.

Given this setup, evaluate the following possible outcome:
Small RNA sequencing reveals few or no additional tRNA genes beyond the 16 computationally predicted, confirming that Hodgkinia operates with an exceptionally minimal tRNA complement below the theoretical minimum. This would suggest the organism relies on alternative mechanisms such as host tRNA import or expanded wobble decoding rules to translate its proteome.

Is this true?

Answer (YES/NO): YES